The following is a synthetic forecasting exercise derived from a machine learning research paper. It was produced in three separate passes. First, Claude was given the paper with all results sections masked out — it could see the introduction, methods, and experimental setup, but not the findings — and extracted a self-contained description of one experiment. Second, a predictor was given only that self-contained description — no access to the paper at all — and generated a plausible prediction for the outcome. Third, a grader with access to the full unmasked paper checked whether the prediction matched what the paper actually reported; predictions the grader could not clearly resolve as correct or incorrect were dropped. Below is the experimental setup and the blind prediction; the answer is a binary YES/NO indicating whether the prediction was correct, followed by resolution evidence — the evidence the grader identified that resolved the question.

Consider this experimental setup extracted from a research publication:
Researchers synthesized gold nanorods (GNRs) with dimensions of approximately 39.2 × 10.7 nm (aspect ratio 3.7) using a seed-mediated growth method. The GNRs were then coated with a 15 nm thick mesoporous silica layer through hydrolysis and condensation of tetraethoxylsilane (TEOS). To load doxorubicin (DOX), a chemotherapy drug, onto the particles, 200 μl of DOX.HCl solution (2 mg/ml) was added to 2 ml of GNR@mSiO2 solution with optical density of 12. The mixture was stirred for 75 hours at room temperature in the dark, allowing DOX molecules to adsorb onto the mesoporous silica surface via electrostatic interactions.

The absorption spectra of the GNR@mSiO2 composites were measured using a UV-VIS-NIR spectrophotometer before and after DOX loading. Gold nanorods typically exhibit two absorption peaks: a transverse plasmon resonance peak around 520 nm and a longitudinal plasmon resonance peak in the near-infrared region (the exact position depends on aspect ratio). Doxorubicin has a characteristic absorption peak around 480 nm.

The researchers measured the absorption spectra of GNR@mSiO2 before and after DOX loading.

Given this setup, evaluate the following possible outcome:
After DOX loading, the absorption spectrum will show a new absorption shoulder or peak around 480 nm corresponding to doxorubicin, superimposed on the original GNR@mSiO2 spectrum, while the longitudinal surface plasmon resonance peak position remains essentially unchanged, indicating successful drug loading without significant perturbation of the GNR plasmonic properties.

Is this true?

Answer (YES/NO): NO